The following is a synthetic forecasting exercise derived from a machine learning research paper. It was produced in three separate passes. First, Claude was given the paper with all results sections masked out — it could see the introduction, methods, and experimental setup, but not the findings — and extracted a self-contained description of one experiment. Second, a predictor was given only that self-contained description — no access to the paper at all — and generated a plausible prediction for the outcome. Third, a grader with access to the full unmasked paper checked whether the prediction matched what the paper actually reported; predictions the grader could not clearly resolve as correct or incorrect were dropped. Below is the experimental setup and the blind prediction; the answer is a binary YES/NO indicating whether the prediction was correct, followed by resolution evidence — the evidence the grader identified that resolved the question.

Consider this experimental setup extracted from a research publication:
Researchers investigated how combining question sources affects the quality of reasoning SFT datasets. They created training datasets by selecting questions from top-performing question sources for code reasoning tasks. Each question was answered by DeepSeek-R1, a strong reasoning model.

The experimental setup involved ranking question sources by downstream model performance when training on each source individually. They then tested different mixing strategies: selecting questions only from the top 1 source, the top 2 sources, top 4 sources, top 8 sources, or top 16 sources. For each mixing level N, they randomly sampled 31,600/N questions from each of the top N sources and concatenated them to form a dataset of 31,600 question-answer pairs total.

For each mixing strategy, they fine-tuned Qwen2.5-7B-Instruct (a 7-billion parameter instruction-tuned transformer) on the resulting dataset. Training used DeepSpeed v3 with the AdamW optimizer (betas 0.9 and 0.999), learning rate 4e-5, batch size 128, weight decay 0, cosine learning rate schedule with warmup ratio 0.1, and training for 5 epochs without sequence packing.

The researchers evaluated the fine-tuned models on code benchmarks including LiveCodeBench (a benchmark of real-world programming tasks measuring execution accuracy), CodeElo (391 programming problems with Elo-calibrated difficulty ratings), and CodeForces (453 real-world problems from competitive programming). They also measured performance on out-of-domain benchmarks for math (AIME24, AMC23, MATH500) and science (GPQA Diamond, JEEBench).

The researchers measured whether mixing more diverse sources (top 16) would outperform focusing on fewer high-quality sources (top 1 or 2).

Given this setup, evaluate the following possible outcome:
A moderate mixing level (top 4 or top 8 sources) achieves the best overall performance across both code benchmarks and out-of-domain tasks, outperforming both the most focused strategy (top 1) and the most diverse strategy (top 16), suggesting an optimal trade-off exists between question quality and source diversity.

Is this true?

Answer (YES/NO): NO